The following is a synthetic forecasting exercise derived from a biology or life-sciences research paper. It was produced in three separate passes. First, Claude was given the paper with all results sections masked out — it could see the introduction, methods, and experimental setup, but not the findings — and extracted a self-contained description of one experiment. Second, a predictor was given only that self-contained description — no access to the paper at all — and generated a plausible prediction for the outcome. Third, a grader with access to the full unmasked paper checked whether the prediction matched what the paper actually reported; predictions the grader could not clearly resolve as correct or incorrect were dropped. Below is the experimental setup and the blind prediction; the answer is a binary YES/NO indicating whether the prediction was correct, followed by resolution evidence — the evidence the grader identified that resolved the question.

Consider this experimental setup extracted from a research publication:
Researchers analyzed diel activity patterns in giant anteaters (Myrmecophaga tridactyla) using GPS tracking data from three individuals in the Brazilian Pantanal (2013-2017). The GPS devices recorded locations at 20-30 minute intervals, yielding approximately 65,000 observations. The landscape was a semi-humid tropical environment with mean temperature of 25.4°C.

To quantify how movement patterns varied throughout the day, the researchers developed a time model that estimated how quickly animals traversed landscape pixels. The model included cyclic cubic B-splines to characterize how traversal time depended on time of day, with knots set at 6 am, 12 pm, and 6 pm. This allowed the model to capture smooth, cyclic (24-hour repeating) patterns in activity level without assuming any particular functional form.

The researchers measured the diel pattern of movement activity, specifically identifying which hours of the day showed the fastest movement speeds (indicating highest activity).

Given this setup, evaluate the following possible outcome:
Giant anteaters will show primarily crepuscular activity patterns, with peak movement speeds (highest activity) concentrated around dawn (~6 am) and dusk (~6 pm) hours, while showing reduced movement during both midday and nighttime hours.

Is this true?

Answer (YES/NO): NO